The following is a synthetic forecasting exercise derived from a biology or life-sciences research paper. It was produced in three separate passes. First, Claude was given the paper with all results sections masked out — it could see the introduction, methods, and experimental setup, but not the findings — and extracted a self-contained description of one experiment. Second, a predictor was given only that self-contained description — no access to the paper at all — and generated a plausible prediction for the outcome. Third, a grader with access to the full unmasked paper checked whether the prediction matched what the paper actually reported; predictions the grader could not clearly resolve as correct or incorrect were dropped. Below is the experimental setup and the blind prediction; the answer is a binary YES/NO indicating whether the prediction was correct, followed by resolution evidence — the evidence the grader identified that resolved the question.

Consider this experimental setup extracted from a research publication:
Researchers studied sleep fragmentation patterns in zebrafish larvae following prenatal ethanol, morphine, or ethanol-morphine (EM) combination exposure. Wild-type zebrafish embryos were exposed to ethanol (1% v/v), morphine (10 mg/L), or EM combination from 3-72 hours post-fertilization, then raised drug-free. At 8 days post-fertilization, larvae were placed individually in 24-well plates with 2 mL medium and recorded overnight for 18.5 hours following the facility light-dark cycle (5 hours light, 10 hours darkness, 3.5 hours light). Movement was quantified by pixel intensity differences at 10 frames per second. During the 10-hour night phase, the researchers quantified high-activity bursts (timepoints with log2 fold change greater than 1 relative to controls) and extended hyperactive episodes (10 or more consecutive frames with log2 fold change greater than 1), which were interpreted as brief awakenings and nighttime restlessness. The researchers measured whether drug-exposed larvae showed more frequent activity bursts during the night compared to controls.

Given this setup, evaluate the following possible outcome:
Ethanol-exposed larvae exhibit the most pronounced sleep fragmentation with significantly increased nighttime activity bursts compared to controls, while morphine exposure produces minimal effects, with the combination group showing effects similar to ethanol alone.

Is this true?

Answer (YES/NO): NO